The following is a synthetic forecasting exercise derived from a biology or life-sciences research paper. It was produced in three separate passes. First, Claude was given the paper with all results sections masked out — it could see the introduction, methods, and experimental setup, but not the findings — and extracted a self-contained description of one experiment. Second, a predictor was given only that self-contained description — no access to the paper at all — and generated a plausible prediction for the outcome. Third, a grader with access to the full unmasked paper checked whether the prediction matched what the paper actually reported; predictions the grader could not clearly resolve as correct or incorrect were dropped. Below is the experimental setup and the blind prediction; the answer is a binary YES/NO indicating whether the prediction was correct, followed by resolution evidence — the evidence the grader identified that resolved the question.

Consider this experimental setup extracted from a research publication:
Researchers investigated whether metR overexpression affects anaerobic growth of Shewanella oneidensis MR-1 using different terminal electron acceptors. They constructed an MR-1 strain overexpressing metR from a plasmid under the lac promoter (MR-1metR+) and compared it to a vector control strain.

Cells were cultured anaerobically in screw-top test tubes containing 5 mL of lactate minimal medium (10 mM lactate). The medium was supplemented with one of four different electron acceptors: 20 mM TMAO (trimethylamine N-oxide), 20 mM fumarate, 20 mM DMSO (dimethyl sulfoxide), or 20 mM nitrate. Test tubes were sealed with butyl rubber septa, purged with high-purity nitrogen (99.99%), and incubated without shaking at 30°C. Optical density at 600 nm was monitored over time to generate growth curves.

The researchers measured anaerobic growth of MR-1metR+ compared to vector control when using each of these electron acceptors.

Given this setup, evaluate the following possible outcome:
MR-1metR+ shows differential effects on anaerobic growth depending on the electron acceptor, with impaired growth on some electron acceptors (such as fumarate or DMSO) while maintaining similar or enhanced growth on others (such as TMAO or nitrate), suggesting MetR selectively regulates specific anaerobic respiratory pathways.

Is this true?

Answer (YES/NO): NO